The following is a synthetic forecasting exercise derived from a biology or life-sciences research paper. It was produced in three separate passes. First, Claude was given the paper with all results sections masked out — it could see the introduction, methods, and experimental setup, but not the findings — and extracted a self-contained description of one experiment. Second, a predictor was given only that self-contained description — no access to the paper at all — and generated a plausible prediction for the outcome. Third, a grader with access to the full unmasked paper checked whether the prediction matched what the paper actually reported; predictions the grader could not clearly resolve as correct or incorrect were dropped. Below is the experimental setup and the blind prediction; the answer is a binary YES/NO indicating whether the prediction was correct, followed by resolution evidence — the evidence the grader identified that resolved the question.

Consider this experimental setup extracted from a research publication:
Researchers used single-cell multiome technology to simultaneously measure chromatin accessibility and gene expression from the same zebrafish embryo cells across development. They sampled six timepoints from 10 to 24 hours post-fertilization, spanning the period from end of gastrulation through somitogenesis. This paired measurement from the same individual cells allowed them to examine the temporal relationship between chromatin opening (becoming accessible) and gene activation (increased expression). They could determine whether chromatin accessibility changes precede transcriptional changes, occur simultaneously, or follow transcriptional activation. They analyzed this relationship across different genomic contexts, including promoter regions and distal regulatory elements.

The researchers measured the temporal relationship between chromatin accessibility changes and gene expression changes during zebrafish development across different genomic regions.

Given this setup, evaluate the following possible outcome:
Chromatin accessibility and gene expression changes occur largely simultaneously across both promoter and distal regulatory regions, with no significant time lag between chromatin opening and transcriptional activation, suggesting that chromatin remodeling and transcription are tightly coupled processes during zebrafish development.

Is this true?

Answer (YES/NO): NO